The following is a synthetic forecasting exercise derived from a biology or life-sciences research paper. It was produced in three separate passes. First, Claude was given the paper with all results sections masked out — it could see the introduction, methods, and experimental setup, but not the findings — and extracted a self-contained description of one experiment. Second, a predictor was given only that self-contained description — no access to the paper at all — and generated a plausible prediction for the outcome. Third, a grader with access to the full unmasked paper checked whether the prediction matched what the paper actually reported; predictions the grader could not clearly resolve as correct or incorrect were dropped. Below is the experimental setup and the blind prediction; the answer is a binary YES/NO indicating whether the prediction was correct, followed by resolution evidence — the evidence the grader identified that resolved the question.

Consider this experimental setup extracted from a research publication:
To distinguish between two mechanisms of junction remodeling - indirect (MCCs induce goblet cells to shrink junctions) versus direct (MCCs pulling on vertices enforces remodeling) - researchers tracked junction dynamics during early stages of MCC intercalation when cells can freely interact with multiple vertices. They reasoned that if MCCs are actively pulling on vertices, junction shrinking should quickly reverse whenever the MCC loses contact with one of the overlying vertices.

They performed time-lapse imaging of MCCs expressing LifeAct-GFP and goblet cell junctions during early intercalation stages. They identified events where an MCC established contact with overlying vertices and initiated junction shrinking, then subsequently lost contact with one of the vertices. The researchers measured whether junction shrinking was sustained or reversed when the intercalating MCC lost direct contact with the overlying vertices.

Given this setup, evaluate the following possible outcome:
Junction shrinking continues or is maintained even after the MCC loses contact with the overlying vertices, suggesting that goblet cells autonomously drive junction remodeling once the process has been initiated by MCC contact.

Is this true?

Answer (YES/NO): NO